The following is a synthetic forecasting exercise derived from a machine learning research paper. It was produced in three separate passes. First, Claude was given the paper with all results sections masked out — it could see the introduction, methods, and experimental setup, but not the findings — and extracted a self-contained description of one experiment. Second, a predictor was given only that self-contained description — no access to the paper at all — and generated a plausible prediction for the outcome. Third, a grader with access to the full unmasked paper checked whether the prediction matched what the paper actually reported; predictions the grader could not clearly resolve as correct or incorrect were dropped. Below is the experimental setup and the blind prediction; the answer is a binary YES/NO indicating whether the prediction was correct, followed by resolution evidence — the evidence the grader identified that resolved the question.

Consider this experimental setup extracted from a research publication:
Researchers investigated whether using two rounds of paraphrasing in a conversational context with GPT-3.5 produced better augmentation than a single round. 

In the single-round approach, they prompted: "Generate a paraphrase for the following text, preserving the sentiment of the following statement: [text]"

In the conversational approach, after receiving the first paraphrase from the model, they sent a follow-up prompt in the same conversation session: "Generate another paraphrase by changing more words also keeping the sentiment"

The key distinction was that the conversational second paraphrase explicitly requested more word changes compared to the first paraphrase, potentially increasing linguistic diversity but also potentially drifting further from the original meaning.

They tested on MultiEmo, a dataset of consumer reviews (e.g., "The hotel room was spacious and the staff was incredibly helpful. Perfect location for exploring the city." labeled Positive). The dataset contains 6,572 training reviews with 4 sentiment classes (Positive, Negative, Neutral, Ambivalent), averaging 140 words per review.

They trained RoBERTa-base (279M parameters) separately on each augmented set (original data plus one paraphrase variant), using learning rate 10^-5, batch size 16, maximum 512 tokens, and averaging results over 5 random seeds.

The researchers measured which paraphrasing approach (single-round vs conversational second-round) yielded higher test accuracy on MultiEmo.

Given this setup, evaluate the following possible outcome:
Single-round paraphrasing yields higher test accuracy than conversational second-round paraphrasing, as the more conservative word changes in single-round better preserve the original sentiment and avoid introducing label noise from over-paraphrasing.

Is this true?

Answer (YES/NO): YES